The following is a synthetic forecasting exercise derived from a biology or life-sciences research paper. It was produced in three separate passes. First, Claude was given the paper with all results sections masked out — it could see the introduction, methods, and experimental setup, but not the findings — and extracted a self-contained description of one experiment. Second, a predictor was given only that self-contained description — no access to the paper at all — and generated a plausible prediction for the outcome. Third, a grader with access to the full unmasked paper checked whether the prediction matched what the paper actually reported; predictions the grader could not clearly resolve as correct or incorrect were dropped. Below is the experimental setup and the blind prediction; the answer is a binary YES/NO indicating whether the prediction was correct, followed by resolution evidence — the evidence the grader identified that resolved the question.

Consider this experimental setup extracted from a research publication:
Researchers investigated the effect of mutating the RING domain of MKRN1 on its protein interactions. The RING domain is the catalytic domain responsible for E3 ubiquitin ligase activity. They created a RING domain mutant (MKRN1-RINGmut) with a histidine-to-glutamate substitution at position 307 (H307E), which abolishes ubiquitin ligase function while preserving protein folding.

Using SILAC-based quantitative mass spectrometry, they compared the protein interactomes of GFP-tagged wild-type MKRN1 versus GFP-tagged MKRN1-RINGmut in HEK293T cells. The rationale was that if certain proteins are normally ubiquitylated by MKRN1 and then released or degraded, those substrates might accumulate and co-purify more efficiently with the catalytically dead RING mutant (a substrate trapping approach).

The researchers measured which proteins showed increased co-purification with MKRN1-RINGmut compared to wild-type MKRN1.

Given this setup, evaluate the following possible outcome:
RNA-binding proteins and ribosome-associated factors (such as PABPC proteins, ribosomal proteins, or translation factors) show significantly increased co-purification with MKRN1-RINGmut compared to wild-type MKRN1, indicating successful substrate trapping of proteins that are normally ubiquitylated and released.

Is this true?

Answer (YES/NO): YES